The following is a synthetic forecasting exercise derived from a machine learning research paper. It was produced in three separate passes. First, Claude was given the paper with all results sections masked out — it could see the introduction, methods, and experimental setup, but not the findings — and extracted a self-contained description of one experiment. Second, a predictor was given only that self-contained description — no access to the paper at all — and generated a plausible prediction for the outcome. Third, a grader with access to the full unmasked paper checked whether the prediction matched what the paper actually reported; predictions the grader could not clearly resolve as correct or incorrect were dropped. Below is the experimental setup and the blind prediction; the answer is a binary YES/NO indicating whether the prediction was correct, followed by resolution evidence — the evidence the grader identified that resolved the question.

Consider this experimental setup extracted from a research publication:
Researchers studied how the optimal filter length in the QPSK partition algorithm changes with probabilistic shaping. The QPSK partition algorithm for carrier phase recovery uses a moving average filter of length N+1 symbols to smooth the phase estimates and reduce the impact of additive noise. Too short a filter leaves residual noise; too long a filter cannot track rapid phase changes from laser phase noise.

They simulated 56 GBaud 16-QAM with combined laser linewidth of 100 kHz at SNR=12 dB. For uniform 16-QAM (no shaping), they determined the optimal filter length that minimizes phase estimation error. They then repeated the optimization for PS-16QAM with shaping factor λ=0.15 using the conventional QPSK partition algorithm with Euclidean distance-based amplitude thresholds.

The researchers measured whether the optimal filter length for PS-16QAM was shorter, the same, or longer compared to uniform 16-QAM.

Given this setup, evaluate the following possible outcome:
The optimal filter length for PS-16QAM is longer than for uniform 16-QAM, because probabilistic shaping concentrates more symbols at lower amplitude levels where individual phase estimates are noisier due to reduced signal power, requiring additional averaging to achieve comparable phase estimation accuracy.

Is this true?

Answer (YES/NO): YES